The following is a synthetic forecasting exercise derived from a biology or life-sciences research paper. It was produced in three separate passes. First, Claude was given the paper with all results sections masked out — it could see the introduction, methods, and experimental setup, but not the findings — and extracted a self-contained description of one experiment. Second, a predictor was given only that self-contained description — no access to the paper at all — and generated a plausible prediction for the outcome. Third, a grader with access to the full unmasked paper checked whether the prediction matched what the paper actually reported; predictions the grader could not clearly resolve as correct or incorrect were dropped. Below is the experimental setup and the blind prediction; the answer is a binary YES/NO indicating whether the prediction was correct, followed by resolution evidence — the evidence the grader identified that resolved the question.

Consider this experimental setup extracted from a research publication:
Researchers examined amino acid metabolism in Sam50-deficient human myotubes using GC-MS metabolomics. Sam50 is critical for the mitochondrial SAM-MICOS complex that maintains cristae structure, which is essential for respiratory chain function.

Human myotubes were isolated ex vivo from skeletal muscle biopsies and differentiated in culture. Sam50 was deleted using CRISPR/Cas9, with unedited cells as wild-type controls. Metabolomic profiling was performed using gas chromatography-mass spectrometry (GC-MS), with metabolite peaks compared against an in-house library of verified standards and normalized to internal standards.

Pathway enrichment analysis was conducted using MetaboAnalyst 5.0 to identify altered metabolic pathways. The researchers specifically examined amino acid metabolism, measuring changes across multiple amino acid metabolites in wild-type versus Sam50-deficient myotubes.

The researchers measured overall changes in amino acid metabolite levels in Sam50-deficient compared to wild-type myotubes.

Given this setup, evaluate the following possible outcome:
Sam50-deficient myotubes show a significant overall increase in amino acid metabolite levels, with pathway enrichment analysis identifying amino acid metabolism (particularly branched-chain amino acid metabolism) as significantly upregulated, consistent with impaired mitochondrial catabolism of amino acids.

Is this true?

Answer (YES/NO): NO